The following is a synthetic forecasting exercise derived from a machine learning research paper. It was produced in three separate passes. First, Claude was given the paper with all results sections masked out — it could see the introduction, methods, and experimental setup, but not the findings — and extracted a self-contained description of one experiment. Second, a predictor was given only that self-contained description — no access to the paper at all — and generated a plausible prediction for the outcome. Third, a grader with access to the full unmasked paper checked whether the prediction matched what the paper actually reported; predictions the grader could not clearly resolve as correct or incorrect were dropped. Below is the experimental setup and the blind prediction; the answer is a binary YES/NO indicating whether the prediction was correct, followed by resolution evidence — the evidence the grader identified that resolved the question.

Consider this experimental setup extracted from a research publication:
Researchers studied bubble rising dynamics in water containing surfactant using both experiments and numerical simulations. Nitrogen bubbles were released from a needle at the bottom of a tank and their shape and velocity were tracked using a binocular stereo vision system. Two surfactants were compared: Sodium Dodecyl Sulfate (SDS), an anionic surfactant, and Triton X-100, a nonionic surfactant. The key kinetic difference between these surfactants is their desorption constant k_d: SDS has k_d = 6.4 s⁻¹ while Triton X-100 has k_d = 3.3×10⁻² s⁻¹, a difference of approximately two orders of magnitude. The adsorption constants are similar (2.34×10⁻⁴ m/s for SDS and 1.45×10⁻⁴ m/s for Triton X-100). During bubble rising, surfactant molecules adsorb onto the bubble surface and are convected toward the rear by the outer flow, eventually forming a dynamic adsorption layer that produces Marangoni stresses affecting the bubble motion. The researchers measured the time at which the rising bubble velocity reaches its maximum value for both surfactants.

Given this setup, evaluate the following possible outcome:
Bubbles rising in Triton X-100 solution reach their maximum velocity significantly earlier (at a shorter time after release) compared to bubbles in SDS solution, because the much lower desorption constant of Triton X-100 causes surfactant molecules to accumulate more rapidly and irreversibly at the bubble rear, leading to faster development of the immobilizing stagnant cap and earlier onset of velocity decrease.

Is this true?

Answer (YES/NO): NO